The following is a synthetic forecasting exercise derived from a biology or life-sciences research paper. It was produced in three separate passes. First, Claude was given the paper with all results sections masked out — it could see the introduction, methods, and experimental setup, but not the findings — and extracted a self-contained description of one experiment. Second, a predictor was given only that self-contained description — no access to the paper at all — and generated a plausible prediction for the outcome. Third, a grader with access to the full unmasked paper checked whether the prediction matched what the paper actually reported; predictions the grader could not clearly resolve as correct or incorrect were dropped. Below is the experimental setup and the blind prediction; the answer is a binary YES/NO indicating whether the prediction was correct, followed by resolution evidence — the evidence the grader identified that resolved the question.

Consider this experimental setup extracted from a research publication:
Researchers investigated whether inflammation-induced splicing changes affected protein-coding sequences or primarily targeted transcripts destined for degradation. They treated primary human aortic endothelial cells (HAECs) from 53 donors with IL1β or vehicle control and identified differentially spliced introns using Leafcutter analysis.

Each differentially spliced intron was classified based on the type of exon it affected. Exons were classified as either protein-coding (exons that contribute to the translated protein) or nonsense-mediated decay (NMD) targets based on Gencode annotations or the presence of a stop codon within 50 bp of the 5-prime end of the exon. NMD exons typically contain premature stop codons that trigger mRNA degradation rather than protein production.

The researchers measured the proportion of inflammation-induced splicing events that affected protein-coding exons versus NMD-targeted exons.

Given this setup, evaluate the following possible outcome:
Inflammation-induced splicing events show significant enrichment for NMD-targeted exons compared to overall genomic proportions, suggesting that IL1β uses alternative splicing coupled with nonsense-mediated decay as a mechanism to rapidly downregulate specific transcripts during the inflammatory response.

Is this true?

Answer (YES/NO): NO